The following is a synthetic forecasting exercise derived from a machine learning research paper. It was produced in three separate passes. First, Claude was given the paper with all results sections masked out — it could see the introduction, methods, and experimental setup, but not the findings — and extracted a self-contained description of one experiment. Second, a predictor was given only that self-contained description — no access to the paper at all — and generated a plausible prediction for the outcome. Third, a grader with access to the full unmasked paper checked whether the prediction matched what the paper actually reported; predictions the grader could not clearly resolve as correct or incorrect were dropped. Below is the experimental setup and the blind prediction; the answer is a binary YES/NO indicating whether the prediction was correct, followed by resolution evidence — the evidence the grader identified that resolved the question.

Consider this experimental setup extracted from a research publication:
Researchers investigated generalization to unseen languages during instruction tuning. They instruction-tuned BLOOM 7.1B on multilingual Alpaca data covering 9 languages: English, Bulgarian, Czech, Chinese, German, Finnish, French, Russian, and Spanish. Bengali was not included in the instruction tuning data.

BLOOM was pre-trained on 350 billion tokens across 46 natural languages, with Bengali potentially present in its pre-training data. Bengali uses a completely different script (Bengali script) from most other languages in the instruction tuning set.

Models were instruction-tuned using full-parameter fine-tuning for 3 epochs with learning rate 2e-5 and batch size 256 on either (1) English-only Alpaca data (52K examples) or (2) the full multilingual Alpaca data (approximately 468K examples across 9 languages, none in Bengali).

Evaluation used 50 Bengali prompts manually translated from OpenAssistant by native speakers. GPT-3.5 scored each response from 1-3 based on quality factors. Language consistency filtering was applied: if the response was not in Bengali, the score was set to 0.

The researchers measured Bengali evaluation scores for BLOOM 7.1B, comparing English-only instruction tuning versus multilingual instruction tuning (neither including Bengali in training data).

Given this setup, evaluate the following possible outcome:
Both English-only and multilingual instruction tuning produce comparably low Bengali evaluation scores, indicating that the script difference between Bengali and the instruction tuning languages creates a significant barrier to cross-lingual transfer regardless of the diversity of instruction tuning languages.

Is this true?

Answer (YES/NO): NO